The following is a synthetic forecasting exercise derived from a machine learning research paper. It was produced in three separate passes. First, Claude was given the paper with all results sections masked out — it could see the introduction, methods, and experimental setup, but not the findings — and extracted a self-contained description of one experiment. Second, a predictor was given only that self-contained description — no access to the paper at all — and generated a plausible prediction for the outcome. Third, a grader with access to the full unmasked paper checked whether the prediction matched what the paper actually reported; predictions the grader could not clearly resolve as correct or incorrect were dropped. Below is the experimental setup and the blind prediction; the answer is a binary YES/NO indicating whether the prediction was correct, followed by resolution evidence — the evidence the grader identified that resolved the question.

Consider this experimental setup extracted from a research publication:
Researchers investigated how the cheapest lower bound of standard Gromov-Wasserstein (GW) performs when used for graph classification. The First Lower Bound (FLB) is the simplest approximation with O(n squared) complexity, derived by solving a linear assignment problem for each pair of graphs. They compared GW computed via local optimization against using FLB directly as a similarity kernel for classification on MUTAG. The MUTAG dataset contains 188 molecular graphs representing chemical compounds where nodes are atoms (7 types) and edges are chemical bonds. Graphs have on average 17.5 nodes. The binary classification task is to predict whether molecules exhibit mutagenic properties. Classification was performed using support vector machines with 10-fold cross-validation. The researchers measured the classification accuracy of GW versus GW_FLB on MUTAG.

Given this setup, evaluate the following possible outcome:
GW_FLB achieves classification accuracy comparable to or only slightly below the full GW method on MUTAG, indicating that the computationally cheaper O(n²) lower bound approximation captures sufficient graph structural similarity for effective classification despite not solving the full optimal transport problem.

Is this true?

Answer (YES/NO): NO